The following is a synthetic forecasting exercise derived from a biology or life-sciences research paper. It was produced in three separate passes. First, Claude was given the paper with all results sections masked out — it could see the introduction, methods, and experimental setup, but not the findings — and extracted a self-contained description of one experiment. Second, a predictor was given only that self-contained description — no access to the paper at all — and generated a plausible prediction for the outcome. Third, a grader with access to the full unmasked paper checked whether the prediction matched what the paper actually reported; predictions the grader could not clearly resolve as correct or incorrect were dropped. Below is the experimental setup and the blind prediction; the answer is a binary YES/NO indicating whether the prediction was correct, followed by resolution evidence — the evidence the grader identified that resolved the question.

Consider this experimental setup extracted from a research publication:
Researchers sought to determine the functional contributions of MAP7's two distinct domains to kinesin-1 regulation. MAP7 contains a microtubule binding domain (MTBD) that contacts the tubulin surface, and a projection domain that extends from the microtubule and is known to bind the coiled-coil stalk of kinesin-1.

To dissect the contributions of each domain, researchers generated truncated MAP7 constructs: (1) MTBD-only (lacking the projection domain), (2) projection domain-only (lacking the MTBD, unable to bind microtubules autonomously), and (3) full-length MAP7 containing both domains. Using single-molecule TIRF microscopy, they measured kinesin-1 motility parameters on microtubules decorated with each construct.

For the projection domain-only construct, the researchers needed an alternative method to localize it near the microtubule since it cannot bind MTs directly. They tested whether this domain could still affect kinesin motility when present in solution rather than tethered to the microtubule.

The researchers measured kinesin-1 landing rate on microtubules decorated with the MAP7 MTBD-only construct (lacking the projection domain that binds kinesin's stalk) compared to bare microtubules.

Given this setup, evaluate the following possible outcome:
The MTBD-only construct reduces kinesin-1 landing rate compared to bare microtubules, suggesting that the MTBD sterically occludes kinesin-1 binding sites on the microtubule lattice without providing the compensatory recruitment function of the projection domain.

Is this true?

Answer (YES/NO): YES